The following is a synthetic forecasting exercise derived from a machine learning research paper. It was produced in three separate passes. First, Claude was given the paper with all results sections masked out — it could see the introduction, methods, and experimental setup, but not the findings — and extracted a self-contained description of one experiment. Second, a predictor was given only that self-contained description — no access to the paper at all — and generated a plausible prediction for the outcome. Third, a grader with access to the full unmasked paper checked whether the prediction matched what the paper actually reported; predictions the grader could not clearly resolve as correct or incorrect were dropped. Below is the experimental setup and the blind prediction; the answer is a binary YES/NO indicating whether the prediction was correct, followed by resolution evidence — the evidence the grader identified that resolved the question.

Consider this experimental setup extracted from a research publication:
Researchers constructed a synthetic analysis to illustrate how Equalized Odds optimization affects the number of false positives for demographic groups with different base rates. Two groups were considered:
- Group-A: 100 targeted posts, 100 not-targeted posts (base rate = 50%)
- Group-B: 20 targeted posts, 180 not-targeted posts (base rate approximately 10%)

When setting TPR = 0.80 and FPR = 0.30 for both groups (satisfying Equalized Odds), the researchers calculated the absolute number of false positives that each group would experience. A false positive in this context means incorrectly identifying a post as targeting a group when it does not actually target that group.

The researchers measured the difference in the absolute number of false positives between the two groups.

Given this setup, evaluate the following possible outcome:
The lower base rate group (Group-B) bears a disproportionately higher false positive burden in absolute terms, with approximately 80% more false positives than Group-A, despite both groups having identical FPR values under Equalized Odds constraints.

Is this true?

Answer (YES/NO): YES